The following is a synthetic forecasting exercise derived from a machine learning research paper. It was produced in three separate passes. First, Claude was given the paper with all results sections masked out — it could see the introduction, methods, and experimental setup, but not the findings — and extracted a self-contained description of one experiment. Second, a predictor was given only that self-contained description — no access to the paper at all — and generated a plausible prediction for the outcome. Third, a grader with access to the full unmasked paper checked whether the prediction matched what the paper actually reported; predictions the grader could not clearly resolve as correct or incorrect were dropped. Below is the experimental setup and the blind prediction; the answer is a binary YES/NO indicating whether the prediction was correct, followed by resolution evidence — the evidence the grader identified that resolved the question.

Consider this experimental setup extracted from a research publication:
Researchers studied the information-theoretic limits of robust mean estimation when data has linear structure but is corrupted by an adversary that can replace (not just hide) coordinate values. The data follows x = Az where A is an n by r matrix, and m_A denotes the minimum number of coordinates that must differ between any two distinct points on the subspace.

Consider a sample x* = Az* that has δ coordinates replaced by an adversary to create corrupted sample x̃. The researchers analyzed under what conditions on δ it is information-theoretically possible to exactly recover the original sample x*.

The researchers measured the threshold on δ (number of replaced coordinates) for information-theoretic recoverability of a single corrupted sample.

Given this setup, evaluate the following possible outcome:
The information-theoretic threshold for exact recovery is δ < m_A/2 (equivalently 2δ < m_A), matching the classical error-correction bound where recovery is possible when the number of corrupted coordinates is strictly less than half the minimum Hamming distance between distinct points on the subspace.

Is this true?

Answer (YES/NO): YES